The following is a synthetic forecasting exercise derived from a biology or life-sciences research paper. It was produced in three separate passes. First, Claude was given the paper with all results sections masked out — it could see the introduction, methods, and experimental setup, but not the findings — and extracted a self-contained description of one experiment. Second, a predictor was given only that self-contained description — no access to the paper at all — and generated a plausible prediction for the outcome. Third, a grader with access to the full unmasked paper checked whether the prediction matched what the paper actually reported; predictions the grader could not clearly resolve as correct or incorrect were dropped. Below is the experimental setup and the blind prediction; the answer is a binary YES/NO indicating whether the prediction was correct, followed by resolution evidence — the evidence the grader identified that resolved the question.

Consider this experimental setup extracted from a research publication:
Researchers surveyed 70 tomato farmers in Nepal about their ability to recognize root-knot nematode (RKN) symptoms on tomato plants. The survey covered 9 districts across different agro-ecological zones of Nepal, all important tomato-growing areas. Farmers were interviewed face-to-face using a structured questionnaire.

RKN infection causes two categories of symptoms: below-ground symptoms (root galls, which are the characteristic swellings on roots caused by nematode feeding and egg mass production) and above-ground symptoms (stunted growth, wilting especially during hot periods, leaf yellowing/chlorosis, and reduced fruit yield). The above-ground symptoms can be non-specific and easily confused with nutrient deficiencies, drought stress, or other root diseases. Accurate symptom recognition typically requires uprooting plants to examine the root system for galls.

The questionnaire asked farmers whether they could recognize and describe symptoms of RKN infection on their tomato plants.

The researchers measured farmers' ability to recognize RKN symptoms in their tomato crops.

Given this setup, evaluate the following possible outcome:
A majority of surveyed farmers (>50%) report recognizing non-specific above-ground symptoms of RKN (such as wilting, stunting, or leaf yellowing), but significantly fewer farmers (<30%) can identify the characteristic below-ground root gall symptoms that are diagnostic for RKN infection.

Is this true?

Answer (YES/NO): NO